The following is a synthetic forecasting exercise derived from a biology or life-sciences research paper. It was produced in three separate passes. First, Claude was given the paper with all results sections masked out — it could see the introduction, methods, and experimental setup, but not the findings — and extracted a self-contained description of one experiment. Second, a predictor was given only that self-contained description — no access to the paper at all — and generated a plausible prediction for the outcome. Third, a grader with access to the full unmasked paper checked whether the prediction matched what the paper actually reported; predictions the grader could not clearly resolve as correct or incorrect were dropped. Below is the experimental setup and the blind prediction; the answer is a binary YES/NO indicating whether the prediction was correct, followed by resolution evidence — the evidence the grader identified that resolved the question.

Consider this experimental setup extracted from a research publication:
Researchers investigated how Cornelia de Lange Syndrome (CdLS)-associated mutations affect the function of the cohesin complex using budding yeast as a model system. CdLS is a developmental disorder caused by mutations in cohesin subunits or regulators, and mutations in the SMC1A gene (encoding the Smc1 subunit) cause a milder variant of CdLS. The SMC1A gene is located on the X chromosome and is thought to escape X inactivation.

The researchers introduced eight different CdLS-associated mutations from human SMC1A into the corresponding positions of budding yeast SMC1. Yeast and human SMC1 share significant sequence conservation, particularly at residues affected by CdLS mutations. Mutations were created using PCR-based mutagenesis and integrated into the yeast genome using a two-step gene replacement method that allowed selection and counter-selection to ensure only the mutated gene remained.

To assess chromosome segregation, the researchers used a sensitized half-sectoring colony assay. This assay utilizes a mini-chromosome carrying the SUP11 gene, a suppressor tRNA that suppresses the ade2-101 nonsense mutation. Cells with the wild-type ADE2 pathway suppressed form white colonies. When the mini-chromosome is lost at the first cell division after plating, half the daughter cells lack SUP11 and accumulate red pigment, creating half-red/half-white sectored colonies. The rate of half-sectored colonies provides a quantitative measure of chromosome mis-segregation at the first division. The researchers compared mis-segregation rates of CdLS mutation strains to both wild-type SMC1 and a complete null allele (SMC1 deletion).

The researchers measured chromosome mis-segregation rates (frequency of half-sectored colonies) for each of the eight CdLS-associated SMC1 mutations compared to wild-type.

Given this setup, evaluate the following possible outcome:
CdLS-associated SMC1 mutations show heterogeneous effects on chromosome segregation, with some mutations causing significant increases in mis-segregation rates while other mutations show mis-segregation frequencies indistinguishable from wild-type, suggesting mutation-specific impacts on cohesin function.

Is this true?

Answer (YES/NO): YES